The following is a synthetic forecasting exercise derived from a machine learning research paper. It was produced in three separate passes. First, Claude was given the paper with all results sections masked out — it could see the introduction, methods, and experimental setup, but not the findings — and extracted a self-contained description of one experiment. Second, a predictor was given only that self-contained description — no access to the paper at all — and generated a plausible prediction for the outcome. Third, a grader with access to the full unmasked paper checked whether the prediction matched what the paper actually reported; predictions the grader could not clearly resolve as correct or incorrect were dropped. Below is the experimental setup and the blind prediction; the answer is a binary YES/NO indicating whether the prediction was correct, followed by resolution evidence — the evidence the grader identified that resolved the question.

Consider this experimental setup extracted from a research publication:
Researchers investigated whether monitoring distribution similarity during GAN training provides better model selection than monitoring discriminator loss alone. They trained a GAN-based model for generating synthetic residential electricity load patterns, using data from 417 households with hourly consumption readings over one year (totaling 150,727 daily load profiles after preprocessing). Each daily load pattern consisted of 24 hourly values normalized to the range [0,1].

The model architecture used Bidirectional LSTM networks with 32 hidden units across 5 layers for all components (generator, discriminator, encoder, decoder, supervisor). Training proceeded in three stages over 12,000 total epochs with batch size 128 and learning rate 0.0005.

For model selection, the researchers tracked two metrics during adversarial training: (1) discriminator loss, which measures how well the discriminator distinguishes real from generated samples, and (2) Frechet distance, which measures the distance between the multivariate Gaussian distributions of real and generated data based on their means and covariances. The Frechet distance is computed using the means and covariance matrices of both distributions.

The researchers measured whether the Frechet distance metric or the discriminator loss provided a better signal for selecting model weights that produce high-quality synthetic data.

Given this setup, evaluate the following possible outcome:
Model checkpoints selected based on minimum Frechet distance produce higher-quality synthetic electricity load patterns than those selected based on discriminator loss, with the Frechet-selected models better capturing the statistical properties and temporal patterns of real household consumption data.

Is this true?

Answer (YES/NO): YES